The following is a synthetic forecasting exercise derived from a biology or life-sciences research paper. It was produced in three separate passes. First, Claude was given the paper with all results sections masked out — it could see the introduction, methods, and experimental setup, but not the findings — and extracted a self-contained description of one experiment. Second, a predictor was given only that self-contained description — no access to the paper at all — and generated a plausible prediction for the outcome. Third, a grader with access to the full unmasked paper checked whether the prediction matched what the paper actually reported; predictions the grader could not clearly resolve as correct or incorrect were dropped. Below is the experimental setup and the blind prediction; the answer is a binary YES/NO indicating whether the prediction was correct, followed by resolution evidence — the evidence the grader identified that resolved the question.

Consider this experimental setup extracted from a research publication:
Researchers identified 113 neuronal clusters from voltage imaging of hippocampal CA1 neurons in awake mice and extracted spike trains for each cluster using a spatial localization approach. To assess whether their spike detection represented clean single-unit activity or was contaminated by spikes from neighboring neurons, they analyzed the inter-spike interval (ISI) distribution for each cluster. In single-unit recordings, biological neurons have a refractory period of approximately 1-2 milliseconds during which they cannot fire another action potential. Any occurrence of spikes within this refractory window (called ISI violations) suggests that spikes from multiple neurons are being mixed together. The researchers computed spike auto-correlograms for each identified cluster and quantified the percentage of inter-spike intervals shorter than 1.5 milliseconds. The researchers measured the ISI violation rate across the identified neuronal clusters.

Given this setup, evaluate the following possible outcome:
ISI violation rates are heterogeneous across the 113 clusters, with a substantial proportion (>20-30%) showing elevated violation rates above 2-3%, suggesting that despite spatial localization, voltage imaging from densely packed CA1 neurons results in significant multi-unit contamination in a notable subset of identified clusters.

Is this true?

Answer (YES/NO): NO